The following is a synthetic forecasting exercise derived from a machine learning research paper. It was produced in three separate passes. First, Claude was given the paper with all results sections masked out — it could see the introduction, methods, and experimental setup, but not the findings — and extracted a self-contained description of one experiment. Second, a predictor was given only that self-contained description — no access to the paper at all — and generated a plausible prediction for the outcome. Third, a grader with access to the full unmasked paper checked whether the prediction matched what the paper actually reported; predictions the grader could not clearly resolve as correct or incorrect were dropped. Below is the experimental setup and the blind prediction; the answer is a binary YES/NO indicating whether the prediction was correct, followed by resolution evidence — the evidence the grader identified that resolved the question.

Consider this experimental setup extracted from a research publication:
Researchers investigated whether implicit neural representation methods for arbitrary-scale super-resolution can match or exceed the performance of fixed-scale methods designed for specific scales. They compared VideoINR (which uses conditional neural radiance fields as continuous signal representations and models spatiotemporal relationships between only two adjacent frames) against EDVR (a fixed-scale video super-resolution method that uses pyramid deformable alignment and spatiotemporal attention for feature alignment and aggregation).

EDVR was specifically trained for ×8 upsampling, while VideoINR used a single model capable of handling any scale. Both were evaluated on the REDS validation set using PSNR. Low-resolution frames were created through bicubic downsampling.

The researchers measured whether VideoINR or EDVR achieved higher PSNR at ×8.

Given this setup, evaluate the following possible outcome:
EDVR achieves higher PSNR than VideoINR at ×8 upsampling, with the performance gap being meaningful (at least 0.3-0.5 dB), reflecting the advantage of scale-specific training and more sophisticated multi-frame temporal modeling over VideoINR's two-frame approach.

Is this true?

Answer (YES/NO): YES